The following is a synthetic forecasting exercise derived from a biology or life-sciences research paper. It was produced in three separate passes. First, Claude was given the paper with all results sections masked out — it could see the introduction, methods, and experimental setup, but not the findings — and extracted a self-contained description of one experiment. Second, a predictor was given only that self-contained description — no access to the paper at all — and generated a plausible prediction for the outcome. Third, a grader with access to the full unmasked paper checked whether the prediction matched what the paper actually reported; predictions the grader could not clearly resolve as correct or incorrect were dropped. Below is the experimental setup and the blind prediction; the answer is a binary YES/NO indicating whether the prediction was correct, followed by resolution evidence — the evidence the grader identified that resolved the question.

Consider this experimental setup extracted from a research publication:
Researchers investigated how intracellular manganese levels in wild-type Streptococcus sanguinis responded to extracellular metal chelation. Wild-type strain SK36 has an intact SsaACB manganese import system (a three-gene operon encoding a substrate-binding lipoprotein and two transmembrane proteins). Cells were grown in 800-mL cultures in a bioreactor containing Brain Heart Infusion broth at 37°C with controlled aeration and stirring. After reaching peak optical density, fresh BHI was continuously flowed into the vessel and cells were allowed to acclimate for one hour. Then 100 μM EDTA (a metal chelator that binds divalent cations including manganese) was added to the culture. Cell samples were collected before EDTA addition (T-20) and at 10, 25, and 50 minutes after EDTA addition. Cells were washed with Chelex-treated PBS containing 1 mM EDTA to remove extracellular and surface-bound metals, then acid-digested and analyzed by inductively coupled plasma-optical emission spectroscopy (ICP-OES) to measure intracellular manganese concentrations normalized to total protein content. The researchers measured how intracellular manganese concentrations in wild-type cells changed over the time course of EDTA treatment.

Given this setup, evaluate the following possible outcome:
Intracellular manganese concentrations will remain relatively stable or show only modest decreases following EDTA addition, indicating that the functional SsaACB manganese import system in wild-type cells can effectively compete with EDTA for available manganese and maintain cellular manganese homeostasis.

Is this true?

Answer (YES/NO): YES